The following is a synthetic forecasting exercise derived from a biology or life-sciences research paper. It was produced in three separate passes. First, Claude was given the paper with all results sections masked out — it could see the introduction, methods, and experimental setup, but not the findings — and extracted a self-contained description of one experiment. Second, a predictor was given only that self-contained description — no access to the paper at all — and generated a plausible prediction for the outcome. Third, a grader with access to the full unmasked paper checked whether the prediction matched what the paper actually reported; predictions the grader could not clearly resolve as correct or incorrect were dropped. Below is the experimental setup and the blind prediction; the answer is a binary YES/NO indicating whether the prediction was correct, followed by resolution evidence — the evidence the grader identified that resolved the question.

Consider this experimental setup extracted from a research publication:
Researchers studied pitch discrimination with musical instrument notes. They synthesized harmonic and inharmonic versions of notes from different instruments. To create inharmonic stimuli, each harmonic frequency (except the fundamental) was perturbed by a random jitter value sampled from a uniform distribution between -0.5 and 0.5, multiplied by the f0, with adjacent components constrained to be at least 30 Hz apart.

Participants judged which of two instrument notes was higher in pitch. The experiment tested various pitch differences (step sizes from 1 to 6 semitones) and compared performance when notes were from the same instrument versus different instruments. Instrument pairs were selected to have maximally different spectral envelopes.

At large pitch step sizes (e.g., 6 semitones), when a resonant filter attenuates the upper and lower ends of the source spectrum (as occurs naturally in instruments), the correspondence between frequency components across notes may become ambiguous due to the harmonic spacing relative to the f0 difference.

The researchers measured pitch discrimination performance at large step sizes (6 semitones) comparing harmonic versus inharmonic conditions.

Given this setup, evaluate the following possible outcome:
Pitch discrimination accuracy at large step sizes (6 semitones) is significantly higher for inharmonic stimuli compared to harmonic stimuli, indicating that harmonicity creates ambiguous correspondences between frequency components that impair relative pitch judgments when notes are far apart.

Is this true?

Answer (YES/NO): NO